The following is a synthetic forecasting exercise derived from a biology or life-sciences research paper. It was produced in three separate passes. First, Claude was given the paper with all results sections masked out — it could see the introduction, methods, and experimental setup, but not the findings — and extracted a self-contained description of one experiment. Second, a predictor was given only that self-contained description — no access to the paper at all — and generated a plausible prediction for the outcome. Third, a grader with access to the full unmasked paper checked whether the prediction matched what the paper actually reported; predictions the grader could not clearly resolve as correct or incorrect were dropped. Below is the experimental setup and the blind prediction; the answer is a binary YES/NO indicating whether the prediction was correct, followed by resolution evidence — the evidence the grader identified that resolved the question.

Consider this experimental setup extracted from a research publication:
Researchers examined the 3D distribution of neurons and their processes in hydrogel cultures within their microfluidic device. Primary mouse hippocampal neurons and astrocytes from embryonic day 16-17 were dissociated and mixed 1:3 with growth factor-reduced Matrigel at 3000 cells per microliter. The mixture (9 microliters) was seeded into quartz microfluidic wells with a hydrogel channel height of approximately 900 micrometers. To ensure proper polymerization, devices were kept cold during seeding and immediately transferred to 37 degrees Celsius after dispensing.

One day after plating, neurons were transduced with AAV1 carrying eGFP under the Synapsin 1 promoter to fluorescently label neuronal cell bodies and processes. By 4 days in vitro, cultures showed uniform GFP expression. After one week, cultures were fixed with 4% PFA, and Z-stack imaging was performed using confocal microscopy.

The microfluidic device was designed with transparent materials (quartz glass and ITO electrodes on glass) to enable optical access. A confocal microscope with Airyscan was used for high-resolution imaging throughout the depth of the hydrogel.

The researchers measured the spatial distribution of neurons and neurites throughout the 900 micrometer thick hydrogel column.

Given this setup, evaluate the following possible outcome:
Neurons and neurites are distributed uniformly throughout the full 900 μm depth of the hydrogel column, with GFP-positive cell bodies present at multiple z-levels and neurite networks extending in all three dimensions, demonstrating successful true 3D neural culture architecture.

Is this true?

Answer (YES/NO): YES